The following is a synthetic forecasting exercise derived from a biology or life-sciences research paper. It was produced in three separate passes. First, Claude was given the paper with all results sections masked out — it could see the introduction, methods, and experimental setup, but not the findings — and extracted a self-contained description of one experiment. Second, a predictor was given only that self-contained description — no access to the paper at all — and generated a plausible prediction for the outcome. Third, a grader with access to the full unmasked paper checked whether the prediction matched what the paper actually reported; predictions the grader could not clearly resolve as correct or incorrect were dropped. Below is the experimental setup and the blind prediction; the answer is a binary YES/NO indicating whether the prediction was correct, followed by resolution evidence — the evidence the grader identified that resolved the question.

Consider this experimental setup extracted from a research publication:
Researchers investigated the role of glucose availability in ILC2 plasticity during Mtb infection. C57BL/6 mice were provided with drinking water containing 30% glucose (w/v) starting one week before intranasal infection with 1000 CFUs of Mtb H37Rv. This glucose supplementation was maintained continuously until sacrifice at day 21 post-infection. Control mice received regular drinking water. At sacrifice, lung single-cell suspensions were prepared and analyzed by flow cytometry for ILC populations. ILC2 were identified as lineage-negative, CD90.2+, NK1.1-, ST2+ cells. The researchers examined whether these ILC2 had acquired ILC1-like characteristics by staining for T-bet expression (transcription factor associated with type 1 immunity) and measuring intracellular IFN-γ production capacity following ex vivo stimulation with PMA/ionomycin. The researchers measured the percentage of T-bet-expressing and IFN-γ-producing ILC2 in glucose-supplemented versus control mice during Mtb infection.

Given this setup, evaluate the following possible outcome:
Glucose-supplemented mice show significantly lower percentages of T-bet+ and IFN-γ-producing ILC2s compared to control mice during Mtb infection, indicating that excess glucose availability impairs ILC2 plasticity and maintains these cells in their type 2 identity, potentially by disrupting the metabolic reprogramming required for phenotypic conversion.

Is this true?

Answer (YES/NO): NO